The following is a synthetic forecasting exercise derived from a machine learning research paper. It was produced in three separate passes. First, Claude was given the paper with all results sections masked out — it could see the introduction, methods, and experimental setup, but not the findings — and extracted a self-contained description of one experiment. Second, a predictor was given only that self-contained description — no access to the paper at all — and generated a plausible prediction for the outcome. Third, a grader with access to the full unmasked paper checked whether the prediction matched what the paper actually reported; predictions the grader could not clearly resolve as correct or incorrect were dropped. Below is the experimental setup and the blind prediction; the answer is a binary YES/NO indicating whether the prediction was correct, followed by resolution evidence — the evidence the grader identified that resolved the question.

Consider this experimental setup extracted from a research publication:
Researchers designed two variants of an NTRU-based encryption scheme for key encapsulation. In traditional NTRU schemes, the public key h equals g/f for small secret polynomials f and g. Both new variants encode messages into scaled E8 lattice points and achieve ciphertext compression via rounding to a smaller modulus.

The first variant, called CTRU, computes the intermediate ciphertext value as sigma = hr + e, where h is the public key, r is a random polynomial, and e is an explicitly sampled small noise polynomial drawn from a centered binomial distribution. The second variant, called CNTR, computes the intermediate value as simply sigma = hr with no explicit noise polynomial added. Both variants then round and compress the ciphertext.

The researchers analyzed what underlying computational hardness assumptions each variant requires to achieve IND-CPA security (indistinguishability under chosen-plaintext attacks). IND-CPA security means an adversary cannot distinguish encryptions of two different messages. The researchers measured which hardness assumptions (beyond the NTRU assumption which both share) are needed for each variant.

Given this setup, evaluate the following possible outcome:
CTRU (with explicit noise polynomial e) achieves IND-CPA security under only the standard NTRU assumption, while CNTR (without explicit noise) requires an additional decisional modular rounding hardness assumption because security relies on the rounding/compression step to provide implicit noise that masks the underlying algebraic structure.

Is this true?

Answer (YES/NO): NO